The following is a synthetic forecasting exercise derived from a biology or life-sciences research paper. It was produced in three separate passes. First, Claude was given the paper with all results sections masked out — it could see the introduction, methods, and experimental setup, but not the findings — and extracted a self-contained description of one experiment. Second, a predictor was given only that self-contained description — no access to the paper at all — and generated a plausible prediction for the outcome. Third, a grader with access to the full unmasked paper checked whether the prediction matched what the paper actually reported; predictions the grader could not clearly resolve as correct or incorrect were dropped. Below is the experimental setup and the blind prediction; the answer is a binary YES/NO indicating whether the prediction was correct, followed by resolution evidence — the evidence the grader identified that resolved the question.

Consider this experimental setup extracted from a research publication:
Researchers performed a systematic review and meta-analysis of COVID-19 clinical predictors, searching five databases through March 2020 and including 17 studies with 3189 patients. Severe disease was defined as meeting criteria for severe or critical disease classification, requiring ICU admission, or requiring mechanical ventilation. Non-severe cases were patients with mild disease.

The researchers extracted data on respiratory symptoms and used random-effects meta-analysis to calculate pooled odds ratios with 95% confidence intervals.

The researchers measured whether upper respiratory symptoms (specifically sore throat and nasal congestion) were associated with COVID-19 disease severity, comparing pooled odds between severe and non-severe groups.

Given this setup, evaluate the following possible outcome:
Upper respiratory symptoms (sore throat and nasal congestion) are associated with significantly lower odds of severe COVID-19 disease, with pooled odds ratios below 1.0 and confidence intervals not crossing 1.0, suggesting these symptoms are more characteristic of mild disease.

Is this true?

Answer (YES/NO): NO